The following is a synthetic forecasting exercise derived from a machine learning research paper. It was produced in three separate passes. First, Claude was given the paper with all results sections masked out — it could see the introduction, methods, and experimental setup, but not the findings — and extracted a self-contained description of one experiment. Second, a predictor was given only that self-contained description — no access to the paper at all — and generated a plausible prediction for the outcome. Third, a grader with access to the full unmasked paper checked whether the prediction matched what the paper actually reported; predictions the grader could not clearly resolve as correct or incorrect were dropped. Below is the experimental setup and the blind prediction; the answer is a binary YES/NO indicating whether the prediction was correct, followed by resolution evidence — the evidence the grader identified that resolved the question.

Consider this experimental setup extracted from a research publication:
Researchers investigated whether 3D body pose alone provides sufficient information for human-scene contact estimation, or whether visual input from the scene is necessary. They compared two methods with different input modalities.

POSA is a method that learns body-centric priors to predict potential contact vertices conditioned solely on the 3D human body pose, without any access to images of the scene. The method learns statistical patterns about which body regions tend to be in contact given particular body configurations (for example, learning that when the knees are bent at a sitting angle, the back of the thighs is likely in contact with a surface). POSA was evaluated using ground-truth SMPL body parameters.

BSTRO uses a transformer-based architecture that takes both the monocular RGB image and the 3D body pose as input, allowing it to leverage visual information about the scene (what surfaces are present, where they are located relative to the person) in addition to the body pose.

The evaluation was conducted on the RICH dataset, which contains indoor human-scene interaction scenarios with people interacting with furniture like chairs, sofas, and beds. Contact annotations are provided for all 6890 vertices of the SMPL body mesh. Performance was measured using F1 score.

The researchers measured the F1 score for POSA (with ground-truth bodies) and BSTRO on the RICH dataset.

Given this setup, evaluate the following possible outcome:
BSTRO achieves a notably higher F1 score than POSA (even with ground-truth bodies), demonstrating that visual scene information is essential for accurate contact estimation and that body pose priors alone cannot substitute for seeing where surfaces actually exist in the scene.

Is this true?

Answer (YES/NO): YES